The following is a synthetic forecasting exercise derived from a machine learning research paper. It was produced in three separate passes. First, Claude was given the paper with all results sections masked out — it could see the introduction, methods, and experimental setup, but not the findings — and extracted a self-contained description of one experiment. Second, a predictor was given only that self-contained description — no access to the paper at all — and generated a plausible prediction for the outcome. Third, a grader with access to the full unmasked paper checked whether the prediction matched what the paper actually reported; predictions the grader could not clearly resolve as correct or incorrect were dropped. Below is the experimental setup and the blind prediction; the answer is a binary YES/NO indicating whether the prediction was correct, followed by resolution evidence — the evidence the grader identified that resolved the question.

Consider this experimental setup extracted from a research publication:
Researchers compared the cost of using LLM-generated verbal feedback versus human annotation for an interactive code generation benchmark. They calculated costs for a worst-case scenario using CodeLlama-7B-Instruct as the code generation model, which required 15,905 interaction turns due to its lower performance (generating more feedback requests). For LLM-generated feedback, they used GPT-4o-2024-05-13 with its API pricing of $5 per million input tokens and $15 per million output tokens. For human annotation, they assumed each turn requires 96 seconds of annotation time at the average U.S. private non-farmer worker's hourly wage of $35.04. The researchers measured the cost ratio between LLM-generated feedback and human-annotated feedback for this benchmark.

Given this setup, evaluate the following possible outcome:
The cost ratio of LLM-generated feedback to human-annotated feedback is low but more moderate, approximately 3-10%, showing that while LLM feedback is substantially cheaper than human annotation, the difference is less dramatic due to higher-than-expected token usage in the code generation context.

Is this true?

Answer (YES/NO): NO